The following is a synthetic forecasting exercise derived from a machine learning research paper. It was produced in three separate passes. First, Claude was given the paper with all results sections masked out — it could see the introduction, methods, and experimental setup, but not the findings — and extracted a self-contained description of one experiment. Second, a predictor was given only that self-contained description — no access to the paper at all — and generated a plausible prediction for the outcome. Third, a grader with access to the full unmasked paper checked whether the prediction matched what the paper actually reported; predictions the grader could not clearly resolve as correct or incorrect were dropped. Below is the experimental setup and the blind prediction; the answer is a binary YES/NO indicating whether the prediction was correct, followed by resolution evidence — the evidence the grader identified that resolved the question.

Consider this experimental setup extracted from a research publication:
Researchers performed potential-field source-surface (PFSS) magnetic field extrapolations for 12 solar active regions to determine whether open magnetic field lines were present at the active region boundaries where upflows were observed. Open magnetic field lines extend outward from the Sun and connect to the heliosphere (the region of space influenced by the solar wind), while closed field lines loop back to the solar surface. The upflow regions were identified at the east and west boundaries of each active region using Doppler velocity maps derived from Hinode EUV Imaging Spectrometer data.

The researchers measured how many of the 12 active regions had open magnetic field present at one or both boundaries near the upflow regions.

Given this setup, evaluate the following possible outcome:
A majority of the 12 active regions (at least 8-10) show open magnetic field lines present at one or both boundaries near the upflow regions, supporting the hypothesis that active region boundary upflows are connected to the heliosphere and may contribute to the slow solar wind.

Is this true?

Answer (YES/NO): NO